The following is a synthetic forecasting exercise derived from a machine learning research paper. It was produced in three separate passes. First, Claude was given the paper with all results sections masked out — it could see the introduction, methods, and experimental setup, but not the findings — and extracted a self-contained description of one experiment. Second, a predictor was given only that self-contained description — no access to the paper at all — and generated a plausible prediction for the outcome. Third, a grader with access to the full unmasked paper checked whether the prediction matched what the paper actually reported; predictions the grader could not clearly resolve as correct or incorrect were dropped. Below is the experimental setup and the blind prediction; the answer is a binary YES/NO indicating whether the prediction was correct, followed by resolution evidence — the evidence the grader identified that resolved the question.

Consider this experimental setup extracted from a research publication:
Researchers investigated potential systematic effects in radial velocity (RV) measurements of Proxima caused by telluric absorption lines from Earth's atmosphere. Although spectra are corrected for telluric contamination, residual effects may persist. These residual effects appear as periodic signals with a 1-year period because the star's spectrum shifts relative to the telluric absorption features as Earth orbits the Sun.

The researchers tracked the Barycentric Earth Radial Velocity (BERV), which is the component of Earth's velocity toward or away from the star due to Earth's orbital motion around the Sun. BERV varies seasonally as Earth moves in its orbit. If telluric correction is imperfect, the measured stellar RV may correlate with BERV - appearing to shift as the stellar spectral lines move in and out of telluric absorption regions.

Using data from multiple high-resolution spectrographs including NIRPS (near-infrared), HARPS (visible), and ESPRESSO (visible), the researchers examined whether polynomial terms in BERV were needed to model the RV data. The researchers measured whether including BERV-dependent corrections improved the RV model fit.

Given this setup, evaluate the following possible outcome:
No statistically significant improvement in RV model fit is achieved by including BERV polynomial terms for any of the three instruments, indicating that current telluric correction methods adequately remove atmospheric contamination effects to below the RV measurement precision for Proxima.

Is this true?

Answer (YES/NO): NO